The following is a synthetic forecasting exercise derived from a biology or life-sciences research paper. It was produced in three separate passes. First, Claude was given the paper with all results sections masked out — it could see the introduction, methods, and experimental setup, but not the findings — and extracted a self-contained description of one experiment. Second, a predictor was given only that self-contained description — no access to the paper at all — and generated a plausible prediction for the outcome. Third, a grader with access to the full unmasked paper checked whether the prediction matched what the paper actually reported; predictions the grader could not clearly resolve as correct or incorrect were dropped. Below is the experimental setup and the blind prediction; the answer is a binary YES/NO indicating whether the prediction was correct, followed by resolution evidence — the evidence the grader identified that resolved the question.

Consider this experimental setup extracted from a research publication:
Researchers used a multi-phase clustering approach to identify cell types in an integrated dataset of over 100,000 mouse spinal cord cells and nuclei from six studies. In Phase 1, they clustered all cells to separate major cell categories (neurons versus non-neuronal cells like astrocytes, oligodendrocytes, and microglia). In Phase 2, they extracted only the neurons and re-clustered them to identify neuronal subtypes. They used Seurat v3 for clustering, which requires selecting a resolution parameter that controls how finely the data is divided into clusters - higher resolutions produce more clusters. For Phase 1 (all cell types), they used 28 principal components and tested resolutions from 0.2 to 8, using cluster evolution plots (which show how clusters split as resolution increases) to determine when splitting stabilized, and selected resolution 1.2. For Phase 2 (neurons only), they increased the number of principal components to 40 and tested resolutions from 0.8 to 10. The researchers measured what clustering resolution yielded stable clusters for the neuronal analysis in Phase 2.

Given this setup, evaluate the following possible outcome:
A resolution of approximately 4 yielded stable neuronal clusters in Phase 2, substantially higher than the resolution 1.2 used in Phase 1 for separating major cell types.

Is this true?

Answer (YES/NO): NO